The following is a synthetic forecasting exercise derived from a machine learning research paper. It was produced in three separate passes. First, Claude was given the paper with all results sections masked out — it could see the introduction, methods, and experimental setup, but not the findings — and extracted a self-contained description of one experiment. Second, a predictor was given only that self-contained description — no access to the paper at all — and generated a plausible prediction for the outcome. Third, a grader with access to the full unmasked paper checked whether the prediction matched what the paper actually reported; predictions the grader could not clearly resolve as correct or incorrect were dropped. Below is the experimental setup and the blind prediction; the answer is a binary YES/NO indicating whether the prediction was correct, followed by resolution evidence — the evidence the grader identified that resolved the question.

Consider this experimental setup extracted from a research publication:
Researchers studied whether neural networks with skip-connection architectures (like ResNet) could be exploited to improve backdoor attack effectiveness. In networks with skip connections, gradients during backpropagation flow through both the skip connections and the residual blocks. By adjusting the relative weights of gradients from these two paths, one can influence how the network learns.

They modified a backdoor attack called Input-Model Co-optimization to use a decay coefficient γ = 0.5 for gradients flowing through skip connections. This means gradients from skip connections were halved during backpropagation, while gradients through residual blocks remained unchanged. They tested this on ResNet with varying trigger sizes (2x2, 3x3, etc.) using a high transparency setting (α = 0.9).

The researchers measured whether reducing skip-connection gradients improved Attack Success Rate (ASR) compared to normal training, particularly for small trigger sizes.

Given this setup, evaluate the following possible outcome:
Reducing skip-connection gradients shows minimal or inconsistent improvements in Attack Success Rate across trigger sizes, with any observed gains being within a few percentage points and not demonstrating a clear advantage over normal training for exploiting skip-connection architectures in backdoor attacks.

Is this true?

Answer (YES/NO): NO